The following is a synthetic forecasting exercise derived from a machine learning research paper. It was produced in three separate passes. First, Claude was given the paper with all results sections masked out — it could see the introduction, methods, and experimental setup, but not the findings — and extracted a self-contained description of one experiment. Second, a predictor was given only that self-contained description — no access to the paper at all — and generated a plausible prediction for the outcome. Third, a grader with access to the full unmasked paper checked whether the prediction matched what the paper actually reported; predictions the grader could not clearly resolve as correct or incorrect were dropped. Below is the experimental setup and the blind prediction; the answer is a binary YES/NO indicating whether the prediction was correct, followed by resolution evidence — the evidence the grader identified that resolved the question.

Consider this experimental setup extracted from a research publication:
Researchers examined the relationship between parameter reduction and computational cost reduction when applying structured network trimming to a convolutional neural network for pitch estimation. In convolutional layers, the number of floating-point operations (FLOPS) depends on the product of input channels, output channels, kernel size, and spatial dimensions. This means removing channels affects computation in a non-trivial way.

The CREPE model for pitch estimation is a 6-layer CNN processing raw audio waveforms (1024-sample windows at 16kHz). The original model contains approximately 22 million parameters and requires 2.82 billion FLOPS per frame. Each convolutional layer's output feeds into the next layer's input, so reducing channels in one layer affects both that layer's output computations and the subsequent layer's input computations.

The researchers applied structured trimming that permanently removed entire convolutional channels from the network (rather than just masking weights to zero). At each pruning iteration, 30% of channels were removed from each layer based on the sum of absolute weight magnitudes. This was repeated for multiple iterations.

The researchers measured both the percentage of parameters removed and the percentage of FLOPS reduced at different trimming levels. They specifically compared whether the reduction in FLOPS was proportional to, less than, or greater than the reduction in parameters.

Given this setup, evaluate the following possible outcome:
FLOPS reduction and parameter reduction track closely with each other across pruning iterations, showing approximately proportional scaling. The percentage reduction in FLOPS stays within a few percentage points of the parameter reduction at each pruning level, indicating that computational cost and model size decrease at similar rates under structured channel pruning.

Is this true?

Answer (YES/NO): NO